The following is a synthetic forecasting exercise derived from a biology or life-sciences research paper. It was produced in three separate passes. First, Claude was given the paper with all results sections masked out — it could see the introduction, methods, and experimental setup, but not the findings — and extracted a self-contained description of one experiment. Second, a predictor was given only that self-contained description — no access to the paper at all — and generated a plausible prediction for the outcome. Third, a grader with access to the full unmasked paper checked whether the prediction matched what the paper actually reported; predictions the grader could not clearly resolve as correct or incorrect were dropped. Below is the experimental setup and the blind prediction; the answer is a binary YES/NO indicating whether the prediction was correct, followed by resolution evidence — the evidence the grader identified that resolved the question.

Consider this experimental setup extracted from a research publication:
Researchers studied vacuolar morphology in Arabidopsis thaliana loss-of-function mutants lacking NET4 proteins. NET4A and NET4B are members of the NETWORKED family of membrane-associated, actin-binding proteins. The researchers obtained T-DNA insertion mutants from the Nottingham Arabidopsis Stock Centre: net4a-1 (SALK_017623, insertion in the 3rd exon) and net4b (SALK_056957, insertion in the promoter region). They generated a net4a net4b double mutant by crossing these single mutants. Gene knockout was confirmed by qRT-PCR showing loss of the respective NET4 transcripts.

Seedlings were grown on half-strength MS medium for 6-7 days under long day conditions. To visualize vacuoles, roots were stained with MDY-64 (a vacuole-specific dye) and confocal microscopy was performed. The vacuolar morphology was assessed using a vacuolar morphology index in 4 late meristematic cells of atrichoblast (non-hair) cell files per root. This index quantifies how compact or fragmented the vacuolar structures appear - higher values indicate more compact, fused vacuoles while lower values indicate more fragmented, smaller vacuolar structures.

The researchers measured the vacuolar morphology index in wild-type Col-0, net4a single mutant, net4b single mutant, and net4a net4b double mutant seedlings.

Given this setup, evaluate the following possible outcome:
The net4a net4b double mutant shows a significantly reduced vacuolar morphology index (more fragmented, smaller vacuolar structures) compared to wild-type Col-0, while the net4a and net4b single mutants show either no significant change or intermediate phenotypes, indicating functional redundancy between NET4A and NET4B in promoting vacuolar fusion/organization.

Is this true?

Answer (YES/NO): NO